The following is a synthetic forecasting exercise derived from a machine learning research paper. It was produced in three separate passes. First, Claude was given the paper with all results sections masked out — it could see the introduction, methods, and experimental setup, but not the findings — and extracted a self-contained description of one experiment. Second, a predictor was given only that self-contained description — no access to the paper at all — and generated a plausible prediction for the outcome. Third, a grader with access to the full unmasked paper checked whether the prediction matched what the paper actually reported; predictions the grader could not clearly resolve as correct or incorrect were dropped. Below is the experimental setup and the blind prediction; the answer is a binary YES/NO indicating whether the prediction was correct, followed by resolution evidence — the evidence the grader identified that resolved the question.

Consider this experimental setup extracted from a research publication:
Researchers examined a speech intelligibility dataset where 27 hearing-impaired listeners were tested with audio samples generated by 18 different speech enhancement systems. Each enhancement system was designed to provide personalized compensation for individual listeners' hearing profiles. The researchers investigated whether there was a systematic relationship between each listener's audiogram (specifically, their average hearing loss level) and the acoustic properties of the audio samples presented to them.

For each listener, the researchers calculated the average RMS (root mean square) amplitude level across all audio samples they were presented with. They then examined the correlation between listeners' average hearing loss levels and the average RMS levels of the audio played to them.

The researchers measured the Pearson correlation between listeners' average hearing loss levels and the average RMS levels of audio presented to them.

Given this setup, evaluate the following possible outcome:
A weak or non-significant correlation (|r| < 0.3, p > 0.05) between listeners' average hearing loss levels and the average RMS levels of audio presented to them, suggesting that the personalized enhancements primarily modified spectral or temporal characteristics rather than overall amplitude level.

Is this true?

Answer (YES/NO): NO